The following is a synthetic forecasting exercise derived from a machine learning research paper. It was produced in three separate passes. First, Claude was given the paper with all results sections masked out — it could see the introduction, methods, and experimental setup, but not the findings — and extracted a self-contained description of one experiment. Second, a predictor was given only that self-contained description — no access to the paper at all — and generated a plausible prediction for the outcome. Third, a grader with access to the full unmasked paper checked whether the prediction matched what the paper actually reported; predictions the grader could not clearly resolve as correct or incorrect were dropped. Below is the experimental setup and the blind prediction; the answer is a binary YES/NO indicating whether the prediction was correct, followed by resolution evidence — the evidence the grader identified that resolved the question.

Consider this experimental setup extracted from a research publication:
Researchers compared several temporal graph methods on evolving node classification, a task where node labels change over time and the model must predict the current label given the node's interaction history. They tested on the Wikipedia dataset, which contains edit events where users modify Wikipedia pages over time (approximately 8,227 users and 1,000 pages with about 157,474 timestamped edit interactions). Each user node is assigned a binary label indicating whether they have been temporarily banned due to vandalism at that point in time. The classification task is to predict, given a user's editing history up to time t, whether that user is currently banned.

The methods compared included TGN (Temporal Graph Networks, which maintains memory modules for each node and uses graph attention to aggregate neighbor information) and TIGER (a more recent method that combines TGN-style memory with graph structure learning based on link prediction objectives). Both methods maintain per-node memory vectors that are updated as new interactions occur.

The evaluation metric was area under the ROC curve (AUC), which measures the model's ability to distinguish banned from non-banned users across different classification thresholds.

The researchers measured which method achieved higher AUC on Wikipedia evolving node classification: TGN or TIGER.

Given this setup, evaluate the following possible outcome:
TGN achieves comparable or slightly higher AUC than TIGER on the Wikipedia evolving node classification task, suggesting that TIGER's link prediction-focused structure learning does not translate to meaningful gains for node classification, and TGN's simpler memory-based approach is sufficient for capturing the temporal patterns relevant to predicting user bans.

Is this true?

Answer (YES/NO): YES